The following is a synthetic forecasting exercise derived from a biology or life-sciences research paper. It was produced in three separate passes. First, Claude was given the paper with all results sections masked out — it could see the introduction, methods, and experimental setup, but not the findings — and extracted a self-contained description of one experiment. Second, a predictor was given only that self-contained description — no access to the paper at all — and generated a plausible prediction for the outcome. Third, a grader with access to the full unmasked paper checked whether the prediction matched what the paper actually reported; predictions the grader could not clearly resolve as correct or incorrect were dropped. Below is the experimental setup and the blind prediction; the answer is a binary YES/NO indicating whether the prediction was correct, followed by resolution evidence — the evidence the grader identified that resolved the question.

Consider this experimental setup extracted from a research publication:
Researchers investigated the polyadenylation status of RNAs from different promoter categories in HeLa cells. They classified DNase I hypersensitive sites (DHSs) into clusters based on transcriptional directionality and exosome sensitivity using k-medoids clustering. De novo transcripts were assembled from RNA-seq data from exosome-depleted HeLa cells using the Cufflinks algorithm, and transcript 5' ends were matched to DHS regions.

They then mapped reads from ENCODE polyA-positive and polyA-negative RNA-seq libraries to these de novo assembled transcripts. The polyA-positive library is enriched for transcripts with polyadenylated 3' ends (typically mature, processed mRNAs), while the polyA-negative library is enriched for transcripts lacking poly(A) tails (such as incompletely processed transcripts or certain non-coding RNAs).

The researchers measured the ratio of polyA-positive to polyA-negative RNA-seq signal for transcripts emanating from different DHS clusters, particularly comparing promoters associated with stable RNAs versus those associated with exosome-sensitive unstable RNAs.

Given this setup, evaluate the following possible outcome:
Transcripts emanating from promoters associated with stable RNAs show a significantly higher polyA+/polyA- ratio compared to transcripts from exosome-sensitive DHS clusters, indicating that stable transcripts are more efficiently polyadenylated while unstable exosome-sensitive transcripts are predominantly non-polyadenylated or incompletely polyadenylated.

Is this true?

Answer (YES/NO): YES